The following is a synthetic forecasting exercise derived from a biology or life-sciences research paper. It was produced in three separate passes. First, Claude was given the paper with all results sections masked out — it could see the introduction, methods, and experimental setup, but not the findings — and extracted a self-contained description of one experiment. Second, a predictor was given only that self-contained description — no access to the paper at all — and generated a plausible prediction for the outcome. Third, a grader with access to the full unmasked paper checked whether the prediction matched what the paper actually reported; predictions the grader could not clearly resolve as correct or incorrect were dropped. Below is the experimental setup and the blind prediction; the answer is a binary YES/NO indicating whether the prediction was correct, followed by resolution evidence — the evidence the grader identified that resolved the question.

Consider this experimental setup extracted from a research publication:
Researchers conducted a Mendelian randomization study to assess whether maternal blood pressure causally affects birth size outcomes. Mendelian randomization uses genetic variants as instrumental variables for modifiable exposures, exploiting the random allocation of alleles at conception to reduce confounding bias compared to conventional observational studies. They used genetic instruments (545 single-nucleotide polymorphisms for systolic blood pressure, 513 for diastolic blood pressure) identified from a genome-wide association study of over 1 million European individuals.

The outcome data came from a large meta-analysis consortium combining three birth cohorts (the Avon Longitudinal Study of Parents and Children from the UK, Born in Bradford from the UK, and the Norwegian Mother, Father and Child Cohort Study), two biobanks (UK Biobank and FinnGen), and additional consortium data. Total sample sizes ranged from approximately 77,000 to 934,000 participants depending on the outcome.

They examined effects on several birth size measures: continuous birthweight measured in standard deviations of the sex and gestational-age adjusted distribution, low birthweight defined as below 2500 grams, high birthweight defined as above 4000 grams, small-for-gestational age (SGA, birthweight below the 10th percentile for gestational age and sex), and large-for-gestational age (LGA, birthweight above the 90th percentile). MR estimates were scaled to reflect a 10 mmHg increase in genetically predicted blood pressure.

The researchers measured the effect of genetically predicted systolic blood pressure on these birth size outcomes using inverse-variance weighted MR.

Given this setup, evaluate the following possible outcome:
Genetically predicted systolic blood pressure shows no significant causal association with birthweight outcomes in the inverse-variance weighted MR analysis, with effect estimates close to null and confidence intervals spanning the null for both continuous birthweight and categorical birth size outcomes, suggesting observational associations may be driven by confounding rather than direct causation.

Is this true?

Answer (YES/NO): NO